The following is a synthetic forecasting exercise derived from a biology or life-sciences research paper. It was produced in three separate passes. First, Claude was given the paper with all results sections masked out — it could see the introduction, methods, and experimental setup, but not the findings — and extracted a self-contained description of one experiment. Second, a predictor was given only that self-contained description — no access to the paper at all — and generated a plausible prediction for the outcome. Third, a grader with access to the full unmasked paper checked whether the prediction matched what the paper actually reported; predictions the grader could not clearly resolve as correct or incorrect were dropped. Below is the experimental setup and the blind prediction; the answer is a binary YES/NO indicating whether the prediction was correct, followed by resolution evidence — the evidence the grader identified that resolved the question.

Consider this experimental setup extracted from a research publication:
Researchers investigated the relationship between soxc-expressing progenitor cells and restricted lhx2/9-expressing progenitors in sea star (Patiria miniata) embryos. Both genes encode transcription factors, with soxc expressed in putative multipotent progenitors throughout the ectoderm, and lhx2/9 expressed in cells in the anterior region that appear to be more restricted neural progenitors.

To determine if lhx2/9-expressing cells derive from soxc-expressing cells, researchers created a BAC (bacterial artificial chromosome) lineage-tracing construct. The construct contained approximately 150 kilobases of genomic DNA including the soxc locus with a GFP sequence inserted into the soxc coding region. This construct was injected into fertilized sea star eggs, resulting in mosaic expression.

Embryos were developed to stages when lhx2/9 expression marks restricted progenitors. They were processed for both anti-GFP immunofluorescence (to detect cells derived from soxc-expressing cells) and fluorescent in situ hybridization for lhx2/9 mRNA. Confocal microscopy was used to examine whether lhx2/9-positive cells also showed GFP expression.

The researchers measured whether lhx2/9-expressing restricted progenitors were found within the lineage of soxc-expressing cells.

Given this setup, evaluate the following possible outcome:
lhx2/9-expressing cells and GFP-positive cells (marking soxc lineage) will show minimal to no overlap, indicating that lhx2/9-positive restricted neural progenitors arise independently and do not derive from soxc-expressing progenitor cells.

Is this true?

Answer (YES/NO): NO